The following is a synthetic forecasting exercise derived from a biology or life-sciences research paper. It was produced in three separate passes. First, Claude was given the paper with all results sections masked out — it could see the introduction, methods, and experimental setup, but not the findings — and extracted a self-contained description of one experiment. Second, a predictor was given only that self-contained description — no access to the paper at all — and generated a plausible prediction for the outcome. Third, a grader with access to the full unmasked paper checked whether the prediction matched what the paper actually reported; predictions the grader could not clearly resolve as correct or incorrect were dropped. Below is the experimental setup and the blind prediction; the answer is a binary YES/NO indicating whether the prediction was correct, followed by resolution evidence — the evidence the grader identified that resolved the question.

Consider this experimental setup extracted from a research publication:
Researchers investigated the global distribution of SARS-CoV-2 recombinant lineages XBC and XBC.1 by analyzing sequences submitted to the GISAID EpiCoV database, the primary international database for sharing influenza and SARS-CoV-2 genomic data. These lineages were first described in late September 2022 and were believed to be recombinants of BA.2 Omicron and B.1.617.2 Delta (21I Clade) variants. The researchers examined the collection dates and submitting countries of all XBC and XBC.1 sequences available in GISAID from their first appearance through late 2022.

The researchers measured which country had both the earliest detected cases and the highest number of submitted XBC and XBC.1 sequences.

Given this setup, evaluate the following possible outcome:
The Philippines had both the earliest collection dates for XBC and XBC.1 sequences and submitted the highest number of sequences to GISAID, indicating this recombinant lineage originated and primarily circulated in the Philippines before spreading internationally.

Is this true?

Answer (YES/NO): YES